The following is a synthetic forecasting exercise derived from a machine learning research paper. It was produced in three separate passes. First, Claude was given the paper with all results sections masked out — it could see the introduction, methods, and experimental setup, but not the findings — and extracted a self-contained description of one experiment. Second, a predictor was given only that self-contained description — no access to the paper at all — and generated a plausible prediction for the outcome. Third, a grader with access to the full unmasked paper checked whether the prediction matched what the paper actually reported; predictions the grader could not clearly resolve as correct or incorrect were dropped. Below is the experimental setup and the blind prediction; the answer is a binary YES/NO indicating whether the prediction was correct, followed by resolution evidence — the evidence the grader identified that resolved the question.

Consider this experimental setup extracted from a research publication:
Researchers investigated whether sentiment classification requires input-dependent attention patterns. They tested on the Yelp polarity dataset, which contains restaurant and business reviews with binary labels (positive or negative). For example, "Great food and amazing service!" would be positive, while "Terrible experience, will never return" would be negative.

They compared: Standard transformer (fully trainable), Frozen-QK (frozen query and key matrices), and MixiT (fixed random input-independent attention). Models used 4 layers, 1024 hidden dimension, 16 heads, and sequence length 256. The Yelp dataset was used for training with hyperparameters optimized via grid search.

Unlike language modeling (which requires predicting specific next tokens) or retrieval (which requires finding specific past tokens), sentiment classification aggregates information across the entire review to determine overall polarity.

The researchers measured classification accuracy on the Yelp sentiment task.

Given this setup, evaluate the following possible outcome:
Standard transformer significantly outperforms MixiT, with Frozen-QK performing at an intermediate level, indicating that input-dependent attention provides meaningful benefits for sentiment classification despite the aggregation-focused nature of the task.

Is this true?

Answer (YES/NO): NO